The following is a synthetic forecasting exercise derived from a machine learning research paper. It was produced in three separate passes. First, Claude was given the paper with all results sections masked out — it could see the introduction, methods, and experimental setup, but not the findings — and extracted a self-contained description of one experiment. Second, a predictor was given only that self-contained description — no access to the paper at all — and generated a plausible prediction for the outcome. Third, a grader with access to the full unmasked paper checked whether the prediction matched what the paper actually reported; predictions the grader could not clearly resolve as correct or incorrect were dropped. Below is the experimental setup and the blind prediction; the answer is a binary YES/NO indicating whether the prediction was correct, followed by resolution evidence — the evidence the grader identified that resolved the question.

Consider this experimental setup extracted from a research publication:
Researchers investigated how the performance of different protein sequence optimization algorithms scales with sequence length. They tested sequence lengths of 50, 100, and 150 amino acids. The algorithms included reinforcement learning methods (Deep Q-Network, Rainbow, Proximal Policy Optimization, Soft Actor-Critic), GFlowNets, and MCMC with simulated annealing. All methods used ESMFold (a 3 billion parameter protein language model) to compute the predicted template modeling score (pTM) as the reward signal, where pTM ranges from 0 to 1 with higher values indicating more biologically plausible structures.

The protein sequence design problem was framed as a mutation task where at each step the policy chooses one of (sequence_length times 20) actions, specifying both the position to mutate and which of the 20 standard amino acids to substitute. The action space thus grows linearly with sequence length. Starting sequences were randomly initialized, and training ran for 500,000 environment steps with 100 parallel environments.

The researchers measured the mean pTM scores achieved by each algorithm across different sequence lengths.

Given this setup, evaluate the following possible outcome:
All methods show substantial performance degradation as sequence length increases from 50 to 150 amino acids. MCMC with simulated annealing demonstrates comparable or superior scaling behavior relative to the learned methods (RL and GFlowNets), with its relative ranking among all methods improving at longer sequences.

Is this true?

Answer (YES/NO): NO